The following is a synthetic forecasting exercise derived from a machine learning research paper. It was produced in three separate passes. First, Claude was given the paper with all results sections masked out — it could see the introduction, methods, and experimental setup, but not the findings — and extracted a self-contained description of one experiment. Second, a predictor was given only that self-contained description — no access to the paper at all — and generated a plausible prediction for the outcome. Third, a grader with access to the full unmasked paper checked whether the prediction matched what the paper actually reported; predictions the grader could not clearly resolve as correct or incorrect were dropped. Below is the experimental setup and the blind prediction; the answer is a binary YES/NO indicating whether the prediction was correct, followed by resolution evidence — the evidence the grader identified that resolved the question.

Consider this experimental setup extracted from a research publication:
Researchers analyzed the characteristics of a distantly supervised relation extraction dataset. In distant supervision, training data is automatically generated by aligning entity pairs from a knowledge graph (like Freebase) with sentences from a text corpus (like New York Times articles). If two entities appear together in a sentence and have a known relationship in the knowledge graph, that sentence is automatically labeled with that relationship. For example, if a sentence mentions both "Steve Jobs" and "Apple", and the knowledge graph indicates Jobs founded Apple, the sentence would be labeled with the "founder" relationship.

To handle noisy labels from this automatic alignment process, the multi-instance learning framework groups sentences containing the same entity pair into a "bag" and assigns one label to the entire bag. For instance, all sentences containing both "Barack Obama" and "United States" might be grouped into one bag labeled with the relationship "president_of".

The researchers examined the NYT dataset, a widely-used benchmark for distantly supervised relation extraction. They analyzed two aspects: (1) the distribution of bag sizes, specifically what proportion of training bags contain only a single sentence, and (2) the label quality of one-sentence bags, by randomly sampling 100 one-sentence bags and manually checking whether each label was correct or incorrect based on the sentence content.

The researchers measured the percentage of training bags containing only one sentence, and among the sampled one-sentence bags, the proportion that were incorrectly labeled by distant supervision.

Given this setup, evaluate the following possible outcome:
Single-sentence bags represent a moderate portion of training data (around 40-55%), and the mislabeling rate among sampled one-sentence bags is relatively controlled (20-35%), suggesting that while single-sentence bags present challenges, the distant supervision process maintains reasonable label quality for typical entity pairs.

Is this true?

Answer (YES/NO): NO